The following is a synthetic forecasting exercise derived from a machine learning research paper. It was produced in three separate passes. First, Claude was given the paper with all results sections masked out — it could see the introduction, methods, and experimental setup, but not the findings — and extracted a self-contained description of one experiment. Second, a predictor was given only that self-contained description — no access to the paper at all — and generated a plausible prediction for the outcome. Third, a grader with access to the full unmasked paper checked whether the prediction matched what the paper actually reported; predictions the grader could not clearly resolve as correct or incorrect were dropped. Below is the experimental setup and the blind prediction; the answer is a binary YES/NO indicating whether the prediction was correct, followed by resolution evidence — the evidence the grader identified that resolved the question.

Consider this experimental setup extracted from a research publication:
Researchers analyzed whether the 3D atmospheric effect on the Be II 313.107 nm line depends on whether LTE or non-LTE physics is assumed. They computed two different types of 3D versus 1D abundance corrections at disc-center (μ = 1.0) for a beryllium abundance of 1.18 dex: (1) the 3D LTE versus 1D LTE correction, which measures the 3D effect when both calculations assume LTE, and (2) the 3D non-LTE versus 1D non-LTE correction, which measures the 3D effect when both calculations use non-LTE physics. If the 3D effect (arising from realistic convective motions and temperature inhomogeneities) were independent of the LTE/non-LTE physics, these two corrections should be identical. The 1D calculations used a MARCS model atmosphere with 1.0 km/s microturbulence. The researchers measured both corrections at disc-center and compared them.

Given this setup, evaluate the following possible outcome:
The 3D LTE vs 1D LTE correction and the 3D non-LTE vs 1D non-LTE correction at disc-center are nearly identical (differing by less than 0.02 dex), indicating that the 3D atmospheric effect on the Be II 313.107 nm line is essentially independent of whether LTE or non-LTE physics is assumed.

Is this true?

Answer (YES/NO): NO